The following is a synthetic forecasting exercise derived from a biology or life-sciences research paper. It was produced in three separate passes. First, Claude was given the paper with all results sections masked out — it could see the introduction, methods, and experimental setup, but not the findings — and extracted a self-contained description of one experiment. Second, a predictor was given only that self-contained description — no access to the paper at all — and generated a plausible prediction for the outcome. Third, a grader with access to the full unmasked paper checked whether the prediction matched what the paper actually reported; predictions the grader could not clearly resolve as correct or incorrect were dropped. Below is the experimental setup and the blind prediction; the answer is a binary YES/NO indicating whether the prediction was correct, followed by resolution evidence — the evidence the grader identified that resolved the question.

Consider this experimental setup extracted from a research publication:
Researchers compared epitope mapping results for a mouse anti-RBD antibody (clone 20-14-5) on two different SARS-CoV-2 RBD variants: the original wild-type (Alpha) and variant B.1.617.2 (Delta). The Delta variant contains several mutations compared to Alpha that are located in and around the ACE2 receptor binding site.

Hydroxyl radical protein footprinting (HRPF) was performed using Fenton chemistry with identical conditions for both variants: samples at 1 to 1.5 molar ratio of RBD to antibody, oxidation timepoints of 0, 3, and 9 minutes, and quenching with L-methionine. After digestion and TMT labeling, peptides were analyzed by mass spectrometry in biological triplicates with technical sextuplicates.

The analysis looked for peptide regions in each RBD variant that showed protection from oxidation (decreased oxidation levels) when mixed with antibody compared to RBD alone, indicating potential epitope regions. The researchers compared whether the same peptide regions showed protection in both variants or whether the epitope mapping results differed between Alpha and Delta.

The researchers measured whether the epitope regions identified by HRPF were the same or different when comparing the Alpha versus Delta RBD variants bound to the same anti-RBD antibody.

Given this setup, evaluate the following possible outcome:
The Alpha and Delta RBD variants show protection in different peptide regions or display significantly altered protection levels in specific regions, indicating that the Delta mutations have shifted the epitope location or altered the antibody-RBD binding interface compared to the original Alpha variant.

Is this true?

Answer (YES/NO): NO